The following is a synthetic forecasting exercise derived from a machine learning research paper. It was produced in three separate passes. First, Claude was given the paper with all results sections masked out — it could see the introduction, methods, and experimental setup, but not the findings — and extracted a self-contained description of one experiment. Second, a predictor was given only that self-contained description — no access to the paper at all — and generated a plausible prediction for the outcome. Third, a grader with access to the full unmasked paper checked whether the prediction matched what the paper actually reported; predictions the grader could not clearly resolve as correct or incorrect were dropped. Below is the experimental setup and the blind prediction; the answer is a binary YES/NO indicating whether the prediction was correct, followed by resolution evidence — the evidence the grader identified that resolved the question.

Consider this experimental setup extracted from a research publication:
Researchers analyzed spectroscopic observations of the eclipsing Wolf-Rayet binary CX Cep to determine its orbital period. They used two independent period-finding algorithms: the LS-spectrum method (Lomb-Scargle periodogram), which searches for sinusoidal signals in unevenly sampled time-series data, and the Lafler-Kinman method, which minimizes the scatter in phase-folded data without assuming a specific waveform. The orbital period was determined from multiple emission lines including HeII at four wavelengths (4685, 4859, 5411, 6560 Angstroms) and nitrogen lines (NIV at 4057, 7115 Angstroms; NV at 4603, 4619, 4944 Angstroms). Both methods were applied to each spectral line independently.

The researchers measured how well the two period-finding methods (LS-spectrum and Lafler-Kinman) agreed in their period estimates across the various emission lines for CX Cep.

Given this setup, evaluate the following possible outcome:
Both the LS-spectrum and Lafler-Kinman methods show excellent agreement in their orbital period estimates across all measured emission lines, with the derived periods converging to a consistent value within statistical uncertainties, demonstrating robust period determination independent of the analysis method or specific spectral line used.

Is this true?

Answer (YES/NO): YES